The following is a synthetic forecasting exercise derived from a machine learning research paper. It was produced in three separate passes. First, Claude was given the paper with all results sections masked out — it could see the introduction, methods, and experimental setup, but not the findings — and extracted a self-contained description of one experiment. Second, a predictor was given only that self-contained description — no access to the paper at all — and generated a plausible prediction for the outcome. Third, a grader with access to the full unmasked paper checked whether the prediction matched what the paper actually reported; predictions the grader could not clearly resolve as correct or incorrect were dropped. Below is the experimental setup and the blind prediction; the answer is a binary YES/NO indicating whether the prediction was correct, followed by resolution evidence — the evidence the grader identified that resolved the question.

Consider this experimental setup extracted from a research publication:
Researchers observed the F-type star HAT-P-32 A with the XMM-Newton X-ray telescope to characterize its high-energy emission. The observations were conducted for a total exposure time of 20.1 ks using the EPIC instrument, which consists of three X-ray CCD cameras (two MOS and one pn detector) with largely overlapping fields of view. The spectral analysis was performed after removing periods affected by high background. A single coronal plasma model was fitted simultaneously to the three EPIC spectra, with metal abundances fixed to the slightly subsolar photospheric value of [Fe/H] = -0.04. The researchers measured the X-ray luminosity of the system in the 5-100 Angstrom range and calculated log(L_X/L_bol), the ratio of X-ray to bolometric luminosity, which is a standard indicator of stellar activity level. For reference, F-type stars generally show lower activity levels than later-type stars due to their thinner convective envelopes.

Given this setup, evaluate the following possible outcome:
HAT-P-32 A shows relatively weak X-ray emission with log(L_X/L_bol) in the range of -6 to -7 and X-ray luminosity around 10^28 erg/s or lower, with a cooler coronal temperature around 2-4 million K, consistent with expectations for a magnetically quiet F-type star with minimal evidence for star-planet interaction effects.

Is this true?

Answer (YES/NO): NO